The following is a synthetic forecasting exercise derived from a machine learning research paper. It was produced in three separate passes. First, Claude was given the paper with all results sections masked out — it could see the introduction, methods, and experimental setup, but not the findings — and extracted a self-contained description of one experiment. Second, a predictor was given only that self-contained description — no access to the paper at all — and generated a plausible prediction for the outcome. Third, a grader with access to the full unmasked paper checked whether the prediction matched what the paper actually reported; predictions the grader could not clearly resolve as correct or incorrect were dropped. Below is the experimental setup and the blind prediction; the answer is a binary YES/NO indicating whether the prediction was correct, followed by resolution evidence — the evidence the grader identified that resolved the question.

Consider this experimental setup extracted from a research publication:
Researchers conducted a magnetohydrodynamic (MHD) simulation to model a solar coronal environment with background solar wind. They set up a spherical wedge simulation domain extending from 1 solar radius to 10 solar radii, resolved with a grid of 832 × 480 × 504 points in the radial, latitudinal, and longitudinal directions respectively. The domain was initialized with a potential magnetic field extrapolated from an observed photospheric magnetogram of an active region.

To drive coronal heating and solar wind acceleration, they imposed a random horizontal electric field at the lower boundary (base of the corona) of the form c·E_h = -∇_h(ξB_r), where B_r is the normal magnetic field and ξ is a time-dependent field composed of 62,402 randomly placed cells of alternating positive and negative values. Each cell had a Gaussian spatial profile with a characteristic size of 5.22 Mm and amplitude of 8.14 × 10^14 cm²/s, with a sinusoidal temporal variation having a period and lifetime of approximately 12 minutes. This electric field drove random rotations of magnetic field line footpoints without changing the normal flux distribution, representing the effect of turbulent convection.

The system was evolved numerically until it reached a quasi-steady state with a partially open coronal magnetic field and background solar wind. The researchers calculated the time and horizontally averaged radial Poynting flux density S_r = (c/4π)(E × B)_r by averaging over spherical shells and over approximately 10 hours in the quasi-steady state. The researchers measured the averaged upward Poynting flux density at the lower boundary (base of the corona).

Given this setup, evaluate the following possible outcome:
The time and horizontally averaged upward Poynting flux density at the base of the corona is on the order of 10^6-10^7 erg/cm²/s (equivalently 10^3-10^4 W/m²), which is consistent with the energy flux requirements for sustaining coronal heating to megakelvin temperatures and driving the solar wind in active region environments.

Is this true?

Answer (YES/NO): NO